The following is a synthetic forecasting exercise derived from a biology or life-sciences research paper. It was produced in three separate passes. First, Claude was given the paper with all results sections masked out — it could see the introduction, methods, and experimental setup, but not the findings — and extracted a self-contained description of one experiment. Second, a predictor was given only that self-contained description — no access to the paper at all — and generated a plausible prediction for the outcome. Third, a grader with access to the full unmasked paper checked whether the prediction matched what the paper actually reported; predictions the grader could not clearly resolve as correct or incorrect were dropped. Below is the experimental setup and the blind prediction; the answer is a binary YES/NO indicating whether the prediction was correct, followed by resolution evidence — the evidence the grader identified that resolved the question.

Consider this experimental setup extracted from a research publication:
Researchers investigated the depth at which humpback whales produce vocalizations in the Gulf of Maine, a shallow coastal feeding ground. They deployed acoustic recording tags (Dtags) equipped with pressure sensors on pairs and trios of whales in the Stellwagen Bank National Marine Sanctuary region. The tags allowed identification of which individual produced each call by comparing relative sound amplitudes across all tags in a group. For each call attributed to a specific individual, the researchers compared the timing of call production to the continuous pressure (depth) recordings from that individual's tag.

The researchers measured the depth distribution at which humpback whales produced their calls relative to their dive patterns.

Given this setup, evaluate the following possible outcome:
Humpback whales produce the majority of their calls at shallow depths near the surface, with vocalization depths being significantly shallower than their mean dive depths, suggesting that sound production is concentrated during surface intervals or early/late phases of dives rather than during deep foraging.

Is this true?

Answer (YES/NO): NO